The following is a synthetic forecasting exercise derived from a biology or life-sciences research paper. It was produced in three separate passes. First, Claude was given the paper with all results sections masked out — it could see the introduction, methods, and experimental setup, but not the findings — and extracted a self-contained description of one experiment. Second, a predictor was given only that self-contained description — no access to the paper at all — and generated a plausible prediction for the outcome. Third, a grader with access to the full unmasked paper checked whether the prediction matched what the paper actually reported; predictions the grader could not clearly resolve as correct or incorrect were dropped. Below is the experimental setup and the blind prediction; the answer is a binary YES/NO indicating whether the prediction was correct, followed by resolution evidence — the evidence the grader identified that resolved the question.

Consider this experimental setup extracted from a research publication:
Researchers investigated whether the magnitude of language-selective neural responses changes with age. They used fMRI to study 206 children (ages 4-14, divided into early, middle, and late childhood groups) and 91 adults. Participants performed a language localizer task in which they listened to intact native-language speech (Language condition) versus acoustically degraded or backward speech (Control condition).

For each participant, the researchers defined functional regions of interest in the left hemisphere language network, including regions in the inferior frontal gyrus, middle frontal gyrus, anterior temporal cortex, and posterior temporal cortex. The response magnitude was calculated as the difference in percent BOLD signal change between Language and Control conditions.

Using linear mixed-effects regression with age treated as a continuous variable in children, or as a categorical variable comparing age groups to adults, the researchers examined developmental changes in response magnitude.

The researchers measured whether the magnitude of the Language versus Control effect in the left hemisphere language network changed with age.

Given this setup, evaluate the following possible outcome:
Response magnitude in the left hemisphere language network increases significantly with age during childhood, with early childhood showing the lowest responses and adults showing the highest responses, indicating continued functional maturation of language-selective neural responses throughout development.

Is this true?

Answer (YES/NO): NO